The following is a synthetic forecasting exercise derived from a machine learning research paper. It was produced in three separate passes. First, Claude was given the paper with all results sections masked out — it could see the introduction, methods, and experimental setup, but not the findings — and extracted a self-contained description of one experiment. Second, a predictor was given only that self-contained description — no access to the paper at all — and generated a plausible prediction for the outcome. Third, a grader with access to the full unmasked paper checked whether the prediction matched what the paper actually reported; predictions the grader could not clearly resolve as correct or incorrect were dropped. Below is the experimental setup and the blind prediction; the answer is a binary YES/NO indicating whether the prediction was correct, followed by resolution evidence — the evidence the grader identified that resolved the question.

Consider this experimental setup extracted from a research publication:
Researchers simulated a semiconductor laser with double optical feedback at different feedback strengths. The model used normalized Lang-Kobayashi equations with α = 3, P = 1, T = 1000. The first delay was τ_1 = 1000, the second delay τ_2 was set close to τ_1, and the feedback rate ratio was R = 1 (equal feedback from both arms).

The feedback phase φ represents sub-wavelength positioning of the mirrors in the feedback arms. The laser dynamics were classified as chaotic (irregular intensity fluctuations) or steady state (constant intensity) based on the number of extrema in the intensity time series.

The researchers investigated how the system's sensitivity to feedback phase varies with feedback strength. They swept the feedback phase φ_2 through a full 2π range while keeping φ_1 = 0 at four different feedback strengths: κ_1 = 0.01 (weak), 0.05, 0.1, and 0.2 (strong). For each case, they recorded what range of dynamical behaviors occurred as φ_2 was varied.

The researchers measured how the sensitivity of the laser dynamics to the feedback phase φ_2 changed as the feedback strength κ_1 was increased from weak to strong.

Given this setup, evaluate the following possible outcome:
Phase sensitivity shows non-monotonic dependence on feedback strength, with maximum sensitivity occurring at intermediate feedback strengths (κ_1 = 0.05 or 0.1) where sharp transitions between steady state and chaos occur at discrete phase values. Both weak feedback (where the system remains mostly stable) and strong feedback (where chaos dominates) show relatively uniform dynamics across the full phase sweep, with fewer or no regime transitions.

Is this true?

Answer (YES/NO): NO